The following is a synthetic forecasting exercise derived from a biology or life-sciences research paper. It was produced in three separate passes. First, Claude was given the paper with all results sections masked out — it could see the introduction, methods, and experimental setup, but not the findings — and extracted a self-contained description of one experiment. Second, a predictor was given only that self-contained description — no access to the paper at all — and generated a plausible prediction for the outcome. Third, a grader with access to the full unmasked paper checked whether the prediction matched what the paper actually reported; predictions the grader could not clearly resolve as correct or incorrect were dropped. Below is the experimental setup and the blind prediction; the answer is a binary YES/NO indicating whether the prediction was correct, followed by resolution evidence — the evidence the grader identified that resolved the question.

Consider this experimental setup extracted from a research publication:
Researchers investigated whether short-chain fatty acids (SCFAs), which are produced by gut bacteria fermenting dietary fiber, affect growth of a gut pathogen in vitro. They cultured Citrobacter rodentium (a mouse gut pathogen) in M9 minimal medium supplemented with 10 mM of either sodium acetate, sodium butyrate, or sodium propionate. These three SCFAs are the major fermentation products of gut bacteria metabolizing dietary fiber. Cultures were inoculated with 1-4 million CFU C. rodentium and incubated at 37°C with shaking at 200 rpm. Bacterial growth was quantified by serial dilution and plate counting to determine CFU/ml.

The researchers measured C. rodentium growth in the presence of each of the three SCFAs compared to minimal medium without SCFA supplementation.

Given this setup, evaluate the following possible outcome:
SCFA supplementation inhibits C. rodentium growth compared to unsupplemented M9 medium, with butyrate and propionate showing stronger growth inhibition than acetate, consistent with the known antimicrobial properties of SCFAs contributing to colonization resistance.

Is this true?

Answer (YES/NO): NO